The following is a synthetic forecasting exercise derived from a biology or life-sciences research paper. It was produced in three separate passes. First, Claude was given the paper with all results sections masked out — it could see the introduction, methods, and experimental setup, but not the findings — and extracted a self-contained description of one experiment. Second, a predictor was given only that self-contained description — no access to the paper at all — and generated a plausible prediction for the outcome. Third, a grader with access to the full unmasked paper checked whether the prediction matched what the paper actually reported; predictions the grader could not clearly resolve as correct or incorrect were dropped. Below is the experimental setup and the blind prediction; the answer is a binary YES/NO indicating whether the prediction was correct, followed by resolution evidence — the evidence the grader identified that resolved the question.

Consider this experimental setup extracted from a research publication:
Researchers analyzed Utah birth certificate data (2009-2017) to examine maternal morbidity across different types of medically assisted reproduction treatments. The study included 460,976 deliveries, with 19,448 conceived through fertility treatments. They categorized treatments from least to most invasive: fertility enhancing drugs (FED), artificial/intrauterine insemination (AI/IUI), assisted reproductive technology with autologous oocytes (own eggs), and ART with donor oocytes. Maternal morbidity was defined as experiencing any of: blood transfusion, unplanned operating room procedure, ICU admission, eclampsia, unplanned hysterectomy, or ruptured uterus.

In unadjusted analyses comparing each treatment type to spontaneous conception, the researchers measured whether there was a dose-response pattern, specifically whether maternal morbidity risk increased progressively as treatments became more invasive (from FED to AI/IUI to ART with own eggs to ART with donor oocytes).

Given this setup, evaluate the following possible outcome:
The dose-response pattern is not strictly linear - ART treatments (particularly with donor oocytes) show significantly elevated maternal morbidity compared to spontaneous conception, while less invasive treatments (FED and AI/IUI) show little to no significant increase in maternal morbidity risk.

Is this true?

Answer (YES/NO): NO